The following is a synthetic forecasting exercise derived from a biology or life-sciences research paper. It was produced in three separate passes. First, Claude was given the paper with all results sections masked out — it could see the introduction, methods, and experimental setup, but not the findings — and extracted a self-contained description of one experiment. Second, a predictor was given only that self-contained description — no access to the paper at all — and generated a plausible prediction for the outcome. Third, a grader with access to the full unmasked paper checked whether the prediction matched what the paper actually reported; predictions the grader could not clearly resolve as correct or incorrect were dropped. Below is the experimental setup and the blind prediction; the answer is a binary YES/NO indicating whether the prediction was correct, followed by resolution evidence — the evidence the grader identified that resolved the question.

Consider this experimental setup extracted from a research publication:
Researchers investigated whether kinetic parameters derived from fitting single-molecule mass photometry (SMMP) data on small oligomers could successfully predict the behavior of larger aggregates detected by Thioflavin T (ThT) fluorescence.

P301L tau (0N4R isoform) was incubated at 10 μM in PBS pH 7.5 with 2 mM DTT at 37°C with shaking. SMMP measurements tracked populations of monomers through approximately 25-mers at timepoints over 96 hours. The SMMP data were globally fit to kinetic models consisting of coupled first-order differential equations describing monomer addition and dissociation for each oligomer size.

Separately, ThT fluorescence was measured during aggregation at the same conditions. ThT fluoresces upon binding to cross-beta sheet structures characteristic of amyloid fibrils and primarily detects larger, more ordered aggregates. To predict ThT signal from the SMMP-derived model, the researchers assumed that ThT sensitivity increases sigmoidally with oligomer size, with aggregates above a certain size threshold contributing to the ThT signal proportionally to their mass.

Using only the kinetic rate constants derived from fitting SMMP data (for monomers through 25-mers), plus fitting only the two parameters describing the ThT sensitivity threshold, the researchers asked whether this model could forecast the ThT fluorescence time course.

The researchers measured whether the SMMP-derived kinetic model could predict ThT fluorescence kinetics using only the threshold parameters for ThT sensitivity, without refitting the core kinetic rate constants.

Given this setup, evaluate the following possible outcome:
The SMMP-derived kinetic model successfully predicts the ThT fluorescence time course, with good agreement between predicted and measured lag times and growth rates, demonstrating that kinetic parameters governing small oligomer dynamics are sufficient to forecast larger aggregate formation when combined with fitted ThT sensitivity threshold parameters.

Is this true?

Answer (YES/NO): NO